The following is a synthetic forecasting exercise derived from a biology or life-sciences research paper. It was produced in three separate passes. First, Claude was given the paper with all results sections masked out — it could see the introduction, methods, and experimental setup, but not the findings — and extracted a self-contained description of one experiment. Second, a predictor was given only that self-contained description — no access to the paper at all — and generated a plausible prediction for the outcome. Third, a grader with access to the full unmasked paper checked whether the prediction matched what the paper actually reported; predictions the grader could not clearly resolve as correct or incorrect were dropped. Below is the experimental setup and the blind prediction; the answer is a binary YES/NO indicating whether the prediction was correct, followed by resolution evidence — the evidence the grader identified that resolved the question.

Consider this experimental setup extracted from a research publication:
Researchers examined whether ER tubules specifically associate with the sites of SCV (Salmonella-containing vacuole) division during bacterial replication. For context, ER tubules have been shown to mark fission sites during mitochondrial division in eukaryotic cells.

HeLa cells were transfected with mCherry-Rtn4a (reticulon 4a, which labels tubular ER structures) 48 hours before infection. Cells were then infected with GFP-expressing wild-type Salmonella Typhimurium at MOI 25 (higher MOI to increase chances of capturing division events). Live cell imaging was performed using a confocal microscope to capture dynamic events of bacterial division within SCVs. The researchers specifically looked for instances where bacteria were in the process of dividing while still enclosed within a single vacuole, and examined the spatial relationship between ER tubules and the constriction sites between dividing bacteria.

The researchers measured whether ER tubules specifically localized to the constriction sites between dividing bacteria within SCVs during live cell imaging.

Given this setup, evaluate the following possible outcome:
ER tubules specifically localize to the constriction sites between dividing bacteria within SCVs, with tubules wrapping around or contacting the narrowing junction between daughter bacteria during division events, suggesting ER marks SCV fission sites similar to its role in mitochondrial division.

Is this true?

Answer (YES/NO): YES